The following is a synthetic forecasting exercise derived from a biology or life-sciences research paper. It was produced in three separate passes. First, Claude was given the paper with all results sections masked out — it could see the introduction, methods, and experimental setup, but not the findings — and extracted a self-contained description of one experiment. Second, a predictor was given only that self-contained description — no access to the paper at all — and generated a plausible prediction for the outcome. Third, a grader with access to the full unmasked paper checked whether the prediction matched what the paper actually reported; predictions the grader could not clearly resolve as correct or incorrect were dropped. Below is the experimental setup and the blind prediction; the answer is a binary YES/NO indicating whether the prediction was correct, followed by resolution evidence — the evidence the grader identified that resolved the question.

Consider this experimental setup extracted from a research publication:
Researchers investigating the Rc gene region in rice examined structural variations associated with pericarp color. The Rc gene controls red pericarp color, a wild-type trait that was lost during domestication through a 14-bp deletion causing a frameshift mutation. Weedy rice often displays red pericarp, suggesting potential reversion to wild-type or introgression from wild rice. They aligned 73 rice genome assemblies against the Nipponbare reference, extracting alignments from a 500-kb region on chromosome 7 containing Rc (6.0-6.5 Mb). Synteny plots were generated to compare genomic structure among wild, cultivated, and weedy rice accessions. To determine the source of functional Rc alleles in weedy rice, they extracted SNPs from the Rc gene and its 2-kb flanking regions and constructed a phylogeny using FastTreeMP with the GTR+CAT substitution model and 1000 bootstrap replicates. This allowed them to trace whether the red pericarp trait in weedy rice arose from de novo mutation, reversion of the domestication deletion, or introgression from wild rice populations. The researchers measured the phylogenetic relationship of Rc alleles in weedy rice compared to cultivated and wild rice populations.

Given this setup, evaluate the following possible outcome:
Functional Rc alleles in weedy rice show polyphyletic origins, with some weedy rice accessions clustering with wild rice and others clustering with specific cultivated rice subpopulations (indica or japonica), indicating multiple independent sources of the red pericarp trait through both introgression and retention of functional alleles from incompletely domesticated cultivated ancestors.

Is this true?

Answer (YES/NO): NO